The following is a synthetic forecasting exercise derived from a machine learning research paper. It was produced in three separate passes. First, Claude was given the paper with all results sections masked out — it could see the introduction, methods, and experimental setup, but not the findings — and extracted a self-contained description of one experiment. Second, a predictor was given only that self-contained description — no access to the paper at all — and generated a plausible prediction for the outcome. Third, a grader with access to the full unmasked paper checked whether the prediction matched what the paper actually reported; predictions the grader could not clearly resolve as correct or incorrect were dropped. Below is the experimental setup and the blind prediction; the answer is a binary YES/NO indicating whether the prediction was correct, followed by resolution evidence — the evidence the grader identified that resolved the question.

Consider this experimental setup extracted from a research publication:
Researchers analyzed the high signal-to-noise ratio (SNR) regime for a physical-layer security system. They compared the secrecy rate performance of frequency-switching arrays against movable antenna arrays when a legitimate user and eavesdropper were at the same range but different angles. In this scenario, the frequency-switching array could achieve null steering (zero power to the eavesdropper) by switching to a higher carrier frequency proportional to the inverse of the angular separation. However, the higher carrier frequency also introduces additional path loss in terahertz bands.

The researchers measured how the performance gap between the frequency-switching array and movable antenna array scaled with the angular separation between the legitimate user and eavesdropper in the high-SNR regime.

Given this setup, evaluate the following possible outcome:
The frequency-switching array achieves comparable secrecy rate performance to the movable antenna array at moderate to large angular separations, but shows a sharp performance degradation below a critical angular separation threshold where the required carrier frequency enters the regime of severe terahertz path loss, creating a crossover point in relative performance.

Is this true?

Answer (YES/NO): NO